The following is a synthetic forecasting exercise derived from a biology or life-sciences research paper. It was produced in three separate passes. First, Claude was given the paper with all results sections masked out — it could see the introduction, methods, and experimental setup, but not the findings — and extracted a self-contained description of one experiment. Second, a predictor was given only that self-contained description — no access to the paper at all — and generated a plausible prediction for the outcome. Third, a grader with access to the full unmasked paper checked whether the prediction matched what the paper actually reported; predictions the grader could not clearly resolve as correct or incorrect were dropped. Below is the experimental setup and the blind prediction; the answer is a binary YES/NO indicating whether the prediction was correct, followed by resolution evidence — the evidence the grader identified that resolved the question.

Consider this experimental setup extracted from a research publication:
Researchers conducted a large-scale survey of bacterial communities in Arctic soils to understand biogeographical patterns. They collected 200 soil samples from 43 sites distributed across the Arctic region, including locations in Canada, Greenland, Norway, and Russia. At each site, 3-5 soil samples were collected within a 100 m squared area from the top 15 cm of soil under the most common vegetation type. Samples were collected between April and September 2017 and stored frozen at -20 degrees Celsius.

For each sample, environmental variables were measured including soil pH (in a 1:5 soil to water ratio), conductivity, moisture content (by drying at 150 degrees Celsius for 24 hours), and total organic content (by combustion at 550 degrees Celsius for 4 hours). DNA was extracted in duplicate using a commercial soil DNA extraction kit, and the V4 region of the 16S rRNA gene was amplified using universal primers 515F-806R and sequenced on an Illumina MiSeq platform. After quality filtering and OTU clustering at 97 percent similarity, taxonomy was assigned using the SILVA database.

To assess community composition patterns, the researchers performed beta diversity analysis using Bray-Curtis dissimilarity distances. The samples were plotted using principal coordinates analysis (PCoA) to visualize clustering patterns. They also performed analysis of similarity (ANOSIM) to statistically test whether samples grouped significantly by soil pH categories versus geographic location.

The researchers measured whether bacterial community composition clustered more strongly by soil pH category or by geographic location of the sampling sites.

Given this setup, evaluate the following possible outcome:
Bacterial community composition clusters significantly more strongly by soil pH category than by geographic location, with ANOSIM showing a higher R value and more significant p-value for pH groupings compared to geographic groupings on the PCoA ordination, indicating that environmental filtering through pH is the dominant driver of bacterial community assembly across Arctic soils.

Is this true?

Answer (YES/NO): YES